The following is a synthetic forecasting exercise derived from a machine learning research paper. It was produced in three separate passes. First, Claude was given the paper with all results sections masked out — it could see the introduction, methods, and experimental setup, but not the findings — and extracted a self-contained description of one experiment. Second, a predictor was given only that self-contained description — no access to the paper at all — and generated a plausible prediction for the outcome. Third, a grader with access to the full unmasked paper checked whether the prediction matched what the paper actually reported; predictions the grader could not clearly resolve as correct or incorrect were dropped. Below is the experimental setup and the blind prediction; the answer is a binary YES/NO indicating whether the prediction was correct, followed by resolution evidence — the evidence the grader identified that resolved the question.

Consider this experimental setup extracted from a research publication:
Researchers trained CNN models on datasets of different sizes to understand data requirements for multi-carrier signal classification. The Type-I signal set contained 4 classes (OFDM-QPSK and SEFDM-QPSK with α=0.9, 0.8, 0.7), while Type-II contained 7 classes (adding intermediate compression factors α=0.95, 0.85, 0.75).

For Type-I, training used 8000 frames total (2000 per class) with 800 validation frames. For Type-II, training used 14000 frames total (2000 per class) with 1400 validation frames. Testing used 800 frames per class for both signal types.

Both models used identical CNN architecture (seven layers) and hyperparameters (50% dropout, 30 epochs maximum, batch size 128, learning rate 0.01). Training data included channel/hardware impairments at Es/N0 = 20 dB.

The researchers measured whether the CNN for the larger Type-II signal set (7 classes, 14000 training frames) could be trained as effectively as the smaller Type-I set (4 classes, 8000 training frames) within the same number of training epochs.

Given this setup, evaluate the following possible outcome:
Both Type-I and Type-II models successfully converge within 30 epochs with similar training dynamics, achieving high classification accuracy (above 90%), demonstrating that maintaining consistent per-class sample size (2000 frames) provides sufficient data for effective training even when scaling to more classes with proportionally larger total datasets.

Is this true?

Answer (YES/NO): NO